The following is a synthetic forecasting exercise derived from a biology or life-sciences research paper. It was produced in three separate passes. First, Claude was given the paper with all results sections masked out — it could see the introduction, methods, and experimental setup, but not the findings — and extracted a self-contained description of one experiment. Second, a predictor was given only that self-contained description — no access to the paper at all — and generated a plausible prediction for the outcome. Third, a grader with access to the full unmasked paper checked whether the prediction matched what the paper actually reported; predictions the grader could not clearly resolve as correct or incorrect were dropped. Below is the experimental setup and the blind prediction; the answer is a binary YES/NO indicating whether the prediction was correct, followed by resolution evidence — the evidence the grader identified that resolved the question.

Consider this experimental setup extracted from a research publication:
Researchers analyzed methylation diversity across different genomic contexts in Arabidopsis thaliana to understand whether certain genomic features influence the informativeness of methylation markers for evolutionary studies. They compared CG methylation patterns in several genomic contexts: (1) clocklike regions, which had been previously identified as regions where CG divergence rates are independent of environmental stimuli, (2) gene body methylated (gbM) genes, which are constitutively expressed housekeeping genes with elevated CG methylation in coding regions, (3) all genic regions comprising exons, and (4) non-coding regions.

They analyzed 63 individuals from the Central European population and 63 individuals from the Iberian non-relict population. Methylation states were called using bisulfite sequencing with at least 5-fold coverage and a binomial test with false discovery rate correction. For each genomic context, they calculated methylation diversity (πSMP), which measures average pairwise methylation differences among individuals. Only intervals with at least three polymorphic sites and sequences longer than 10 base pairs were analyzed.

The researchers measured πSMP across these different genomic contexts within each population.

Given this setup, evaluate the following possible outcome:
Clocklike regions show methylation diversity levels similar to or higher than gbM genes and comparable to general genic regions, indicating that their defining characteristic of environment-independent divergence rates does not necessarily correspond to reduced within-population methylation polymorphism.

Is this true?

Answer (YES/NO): NO